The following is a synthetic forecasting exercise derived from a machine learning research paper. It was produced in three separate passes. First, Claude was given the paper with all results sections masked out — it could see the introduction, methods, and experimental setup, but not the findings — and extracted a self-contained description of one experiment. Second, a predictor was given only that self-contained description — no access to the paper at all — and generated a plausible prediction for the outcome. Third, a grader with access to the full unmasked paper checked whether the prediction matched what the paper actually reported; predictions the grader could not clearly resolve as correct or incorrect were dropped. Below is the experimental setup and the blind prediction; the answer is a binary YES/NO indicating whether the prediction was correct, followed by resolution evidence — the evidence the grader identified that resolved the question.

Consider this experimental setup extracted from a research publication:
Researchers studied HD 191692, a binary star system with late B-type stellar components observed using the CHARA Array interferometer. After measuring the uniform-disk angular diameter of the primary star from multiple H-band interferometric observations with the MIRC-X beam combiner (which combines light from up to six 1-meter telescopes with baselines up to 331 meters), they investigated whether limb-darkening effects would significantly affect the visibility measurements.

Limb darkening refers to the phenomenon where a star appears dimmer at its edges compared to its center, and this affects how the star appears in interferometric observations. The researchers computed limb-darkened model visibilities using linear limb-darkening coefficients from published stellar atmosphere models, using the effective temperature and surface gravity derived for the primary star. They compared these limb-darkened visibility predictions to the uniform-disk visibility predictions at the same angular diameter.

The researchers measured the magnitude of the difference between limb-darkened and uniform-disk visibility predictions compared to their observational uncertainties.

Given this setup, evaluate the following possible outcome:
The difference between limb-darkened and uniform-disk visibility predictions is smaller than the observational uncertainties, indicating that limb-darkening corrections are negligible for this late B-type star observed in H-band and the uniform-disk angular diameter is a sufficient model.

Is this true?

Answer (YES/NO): YES